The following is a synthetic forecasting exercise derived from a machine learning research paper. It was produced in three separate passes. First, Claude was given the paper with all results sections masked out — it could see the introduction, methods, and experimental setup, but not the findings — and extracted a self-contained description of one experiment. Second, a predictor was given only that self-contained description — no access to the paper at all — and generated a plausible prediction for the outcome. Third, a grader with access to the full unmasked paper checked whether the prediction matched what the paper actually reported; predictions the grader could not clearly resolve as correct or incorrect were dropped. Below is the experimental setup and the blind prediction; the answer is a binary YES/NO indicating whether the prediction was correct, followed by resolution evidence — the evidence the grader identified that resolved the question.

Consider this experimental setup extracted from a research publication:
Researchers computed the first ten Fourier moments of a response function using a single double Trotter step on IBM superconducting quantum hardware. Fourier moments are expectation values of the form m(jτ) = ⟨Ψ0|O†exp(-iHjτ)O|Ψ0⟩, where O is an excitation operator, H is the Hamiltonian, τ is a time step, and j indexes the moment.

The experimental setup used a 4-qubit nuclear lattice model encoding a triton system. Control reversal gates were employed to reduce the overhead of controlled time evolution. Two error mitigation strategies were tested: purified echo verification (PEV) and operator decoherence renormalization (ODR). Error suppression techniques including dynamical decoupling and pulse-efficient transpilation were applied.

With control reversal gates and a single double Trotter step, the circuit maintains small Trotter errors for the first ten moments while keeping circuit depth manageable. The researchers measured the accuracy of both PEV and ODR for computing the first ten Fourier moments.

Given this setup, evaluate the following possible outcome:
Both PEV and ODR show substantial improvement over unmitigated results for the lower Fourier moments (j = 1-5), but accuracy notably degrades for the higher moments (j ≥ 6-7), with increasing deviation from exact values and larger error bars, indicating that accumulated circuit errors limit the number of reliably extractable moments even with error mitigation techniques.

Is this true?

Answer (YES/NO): NO